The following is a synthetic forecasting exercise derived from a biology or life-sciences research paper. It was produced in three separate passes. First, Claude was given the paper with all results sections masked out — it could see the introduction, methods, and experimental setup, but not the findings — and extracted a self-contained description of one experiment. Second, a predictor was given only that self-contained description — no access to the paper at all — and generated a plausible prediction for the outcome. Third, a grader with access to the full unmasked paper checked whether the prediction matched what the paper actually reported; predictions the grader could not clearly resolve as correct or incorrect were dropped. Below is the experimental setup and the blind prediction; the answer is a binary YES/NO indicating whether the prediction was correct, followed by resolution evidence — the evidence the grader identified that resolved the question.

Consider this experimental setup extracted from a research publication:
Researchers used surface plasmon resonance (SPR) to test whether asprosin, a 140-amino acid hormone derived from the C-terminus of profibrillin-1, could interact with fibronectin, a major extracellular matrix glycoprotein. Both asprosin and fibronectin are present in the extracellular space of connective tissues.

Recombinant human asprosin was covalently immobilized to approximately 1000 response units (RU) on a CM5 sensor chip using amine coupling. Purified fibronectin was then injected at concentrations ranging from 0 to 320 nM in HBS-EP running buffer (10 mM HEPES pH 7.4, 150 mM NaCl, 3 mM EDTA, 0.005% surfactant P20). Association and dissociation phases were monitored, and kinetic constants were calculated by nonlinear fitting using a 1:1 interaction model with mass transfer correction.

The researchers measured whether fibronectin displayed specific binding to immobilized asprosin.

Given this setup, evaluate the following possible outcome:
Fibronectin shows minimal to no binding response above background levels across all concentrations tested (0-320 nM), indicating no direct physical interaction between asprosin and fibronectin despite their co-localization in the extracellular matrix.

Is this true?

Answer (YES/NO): YES